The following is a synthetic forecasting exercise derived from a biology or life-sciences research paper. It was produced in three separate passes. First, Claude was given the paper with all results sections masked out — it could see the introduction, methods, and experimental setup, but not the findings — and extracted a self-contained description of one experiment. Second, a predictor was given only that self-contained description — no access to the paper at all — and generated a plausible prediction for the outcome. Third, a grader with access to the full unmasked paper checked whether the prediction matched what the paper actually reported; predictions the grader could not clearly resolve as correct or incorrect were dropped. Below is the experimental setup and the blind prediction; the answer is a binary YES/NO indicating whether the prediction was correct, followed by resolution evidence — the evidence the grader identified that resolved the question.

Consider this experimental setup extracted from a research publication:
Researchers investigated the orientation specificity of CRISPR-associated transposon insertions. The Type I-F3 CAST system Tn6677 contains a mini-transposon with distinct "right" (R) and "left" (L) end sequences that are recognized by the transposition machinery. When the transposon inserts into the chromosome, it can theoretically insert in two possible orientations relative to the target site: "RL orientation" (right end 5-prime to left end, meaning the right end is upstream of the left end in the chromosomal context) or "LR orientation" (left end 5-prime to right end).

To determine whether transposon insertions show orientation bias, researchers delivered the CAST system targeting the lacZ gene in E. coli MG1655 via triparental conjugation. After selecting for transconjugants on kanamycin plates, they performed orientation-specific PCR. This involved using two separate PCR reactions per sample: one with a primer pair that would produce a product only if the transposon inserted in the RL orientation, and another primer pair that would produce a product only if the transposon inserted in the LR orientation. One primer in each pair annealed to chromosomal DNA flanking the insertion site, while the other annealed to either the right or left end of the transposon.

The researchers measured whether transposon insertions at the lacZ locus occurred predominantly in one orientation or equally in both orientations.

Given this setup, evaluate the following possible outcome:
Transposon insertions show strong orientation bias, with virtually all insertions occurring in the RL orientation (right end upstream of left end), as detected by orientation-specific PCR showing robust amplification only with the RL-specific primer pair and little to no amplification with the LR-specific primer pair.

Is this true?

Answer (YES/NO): YES